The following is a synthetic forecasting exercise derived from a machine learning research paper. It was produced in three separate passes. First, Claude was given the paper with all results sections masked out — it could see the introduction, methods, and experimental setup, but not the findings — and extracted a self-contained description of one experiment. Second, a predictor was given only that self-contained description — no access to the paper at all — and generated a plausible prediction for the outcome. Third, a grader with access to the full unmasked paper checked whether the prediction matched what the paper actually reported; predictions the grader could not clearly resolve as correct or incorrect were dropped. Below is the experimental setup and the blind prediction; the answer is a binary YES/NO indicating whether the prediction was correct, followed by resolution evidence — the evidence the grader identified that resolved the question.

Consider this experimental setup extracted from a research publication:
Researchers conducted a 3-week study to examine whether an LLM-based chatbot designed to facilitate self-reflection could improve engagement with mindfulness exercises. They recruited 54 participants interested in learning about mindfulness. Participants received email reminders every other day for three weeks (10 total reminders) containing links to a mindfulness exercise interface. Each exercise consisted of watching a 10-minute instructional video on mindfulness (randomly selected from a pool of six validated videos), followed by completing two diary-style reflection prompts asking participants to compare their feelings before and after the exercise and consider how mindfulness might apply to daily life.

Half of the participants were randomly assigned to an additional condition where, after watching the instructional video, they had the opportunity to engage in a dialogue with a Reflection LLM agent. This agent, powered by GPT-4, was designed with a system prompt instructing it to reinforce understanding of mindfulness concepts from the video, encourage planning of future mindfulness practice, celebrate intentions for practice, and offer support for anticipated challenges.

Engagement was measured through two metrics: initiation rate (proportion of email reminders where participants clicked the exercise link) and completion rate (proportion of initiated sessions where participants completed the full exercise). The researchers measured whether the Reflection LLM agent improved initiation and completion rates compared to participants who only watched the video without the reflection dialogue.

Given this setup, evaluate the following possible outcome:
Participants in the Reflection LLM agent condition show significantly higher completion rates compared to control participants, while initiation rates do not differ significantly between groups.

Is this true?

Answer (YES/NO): NO